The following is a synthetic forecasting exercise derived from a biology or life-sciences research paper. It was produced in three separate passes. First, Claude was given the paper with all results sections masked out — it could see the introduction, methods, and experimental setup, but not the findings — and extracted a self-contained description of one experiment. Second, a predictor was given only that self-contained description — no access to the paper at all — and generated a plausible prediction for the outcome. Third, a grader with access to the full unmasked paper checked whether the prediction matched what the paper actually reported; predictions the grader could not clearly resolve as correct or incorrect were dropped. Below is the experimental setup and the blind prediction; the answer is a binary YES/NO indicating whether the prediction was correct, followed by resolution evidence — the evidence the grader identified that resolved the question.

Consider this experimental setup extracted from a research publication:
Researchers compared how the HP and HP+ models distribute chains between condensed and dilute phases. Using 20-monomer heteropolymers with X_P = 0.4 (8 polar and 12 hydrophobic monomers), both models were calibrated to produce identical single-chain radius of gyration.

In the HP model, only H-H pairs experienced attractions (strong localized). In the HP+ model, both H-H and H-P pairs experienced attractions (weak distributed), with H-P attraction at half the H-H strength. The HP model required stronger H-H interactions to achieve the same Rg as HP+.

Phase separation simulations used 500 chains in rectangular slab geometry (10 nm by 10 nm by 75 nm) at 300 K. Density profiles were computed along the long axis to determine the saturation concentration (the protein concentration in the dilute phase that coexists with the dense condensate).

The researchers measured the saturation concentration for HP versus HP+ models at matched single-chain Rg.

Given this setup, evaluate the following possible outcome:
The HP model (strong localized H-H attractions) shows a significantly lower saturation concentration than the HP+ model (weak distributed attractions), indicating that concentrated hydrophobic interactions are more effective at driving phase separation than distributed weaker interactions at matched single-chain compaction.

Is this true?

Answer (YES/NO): NO